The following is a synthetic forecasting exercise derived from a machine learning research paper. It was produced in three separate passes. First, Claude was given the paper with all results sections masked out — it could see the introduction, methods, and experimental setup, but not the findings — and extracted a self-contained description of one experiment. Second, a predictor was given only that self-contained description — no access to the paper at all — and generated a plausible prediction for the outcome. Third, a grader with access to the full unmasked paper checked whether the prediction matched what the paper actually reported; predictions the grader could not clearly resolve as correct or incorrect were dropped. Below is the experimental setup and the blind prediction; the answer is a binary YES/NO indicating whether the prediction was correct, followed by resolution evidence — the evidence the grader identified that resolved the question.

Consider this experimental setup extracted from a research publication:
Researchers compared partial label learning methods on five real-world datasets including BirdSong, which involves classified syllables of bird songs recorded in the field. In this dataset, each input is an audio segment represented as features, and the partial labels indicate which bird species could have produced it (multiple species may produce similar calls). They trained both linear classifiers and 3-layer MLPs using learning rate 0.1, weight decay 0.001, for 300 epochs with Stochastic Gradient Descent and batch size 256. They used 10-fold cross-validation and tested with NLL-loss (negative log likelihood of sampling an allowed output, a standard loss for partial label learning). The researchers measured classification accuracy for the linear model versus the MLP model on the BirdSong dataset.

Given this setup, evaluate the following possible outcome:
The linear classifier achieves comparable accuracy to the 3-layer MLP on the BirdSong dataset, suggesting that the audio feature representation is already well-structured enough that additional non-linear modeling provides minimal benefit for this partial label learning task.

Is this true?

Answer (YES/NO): YES